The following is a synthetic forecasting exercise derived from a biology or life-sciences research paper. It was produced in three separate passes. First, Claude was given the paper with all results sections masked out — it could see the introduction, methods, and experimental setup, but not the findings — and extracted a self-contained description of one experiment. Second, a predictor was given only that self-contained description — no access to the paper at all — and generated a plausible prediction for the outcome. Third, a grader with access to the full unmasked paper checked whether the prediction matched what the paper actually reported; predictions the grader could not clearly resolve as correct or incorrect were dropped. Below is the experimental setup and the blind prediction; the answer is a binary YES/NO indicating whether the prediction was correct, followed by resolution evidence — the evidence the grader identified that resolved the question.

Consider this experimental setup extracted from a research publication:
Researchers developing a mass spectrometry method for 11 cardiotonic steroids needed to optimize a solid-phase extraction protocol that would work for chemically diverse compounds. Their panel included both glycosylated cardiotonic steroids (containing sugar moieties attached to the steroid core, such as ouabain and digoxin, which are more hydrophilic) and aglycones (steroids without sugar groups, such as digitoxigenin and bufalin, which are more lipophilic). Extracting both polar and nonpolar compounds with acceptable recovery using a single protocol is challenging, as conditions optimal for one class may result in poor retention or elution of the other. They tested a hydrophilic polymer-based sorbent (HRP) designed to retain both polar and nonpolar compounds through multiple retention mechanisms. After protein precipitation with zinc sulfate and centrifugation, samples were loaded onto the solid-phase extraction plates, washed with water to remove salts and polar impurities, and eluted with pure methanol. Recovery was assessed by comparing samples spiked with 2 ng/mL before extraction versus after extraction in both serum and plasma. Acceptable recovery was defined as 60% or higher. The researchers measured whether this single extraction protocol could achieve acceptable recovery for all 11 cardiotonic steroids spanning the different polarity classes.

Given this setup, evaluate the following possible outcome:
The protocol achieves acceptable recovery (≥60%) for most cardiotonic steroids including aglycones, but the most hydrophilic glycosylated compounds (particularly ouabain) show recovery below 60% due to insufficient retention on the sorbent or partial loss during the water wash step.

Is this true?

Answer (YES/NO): NO